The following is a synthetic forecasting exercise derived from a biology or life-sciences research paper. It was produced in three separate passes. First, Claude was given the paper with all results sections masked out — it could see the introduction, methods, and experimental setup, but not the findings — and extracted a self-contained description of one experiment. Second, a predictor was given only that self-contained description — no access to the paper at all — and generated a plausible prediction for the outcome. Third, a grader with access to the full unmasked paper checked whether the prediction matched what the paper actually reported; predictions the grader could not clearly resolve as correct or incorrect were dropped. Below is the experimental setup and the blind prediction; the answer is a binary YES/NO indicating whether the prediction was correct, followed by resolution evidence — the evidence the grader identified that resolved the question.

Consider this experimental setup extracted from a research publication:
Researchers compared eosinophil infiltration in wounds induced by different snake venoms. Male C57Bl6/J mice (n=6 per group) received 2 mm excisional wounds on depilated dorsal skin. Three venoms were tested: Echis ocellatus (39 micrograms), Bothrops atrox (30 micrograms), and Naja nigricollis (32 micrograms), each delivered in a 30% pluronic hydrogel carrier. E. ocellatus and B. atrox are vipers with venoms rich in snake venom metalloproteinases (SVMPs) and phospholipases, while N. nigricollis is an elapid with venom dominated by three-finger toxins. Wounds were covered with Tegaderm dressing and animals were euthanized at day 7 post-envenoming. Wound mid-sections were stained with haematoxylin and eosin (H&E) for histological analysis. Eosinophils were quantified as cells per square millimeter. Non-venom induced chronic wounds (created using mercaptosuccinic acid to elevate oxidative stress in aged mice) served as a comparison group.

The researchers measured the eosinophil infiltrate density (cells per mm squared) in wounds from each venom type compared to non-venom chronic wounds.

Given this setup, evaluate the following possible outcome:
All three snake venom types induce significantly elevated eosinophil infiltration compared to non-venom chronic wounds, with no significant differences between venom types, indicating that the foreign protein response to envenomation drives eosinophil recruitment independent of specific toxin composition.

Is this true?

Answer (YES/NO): NO